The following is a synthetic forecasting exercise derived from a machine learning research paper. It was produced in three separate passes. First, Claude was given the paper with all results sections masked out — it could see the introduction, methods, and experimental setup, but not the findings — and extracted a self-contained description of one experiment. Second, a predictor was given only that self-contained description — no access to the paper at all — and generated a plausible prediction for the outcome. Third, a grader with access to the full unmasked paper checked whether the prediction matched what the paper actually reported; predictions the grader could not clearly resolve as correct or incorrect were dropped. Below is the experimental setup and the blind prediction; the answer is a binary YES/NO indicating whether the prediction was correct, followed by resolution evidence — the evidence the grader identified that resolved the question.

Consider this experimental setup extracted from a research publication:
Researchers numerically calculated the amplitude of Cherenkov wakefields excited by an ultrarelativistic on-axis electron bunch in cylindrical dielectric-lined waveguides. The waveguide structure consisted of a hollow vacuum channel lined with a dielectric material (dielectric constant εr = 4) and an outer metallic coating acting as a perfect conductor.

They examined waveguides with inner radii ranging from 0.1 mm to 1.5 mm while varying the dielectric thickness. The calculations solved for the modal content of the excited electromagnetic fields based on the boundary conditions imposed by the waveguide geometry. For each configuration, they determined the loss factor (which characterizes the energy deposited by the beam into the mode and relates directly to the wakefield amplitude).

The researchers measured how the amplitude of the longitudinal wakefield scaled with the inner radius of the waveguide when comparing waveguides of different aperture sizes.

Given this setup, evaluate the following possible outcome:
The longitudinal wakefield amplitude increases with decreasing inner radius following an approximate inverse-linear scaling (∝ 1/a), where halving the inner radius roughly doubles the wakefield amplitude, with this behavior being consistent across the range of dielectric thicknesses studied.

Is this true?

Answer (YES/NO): NO